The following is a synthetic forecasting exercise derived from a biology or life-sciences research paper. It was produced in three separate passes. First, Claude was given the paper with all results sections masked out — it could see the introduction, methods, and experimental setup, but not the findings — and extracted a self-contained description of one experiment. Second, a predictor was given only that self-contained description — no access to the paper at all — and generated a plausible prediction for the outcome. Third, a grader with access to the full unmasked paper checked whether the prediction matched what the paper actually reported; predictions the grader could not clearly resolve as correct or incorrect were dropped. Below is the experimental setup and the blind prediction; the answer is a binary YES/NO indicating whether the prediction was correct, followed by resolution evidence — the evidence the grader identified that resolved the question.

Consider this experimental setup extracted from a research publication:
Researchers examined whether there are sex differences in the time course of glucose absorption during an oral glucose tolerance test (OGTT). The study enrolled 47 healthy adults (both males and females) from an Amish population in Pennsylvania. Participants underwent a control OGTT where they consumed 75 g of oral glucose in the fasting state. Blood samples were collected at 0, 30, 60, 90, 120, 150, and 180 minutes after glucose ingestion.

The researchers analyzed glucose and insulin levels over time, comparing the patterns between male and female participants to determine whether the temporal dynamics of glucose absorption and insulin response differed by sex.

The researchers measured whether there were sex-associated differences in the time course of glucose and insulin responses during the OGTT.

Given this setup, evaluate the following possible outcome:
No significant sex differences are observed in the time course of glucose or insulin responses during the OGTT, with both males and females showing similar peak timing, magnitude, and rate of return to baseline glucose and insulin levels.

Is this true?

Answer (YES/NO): NO